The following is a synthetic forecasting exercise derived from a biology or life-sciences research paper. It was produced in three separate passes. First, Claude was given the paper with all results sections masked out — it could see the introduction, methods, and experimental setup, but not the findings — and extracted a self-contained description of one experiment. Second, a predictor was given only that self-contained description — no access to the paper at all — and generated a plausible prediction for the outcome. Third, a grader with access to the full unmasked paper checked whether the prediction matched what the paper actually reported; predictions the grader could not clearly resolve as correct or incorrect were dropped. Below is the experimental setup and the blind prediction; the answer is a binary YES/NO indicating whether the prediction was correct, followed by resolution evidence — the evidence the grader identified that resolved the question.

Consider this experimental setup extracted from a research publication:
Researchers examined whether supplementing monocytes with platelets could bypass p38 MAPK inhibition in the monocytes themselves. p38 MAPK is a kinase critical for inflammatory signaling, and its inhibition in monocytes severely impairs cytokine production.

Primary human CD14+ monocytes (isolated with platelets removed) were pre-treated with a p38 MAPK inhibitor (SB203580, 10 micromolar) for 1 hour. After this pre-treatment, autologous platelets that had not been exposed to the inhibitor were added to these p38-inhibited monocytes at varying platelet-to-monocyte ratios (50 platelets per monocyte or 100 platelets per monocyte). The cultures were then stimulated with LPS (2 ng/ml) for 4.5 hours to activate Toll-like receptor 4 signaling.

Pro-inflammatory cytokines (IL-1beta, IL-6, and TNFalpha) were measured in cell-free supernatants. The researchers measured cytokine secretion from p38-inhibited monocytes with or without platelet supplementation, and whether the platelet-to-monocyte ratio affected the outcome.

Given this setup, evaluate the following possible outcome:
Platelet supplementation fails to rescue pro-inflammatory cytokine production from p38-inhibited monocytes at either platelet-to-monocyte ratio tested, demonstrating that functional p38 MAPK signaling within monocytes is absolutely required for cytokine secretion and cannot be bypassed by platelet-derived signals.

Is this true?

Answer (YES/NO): NO